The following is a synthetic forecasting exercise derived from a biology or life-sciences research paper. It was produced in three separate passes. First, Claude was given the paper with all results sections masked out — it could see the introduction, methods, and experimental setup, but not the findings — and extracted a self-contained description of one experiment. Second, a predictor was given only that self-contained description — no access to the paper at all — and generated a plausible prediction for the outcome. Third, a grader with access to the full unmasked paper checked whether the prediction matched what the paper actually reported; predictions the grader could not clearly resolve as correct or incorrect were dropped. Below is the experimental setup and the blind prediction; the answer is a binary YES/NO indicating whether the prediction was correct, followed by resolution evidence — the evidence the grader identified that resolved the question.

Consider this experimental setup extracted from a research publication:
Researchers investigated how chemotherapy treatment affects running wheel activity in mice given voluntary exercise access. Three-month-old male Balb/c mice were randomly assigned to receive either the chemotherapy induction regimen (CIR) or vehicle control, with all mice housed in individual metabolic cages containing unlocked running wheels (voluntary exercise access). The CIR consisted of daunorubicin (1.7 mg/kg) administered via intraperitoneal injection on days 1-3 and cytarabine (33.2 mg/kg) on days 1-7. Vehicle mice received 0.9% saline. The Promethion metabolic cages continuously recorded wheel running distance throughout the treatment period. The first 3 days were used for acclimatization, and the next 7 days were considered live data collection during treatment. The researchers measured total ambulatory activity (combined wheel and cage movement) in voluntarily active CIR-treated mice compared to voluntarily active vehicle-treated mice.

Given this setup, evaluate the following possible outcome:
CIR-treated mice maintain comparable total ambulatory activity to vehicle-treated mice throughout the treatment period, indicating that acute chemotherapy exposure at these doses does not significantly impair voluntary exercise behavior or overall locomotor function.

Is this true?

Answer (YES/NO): NO